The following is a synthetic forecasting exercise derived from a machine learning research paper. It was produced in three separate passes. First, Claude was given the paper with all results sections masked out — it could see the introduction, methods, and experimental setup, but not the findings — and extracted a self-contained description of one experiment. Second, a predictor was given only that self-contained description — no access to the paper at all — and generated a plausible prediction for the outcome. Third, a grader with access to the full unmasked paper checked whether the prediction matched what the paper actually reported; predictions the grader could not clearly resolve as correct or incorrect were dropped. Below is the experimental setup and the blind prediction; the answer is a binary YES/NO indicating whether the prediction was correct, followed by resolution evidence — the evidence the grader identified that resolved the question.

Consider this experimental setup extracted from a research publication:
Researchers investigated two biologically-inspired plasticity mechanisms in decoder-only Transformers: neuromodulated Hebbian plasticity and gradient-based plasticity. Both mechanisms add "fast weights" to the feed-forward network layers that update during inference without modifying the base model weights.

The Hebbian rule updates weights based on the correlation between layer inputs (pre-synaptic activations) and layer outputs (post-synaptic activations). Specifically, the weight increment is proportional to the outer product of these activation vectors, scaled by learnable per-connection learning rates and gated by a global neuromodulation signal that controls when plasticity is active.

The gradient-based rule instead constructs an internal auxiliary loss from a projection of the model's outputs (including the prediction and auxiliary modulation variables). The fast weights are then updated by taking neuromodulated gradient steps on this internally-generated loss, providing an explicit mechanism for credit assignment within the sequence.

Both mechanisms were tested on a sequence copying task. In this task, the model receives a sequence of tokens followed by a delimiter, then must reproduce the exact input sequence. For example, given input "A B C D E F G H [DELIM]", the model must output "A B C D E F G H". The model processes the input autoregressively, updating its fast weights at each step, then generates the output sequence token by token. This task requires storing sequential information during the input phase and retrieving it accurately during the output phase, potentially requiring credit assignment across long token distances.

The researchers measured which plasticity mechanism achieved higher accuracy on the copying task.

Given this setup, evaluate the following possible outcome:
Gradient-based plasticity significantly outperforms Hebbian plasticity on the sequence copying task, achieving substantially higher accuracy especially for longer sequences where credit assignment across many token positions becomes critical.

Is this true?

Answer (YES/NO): NO